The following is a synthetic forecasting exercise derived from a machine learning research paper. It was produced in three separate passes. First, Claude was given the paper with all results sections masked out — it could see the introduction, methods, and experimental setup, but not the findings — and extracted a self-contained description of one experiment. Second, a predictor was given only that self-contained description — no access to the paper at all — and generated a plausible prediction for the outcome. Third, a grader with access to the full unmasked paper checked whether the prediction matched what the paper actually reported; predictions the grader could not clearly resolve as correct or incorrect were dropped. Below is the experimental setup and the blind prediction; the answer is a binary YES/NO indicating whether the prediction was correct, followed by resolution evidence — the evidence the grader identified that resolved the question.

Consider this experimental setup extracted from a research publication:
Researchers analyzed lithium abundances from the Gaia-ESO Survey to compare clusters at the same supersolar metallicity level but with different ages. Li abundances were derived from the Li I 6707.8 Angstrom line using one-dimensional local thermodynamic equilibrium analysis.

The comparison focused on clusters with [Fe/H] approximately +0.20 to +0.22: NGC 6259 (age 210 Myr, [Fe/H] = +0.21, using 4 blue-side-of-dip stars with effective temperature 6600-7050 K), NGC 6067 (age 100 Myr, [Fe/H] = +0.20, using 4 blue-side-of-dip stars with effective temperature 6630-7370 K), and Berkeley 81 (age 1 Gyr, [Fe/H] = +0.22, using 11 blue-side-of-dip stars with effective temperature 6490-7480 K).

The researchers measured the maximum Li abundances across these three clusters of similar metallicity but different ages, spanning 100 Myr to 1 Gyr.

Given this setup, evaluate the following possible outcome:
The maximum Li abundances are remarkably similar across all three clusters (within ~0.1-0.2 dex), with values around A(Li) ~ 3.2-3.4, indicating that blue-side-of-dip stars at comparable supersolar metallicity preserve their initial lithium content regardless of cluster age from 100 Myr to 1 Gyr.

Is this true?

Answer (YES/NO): YES